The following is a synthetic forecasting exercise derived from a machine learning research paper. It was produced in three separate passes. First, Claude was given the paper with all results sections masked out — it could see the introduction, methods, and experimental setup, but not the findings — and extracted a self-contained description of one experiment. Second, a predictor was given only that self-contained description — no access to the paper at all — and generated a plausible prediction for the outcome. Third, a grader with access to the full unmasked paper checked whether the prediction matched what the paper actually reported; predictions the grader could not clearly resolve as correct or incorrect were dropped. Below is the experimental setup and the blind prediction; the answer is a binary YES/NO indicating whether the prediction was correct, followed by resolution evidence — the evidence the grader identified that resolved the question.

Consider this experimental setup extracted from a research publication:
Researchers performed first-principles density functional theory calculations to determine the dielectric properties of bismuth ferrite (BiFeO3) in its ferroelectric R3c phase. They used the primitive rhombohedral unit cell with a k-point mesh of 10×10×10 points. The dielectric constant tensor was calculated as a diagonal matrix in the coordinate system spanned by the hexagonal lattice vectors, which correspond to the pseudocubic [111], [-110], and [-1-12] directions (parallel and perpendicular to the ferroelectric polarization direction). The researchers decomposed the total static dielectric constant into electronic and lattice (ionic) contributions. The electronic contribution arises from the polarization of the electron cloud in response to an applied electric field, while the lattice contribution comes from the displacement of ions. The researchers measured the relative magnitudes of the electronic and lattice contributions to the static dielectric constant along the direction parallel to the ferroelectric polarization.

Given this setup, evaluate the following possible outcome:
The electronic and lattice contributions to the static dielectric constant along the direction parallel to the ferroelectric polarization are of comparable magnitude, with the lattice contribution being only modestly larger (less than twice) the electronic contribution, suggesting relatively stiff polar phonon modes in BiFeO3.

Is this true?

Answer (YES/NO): NO